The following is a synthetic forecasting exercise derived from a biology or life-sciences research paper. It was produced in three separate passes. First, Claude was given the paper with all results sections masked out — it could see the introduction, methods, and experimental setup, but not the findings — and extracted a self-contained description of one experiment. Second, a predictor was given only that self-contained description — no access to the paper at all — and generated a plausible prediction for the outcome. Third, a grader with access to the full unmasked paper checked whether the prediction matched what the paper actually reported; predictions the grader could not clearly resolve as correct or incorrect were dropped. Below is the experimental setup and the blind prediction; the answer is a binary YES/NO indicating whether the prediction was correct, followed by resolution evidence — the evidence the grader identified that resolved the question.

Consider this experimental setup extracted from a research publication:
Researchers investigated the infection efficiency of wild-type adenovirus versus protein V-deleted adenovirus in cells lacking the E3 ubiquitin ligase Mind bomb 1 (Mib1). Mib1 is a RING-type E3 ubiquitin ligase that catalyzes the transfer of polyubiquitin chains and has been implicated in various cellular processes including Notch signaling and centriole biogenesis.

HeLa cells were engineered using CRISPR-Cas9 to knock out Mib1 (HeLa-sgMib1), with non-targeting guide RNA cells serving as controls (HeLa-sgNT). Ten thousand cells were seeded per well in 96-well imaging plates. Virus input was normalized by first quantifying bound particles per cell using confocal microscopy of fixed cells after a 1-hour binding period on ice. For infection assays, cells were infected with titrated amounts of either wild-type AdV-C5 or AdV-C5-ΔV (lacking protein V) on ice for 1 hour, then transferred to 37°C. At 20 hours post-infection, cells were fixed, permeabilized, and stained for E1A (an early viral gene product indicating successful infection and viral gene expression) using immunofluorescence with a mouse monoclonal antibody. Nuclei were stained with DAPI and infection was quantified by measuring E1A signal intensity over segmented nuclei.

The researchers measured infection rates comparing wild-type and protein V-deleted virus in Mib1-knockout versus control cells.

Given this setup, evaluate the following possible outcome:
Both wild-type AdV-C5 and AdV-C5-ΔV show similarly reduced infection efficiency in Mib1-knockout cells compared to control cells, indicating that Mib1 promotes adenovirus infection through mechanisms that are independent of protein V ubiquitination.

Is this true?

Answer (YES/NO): NO